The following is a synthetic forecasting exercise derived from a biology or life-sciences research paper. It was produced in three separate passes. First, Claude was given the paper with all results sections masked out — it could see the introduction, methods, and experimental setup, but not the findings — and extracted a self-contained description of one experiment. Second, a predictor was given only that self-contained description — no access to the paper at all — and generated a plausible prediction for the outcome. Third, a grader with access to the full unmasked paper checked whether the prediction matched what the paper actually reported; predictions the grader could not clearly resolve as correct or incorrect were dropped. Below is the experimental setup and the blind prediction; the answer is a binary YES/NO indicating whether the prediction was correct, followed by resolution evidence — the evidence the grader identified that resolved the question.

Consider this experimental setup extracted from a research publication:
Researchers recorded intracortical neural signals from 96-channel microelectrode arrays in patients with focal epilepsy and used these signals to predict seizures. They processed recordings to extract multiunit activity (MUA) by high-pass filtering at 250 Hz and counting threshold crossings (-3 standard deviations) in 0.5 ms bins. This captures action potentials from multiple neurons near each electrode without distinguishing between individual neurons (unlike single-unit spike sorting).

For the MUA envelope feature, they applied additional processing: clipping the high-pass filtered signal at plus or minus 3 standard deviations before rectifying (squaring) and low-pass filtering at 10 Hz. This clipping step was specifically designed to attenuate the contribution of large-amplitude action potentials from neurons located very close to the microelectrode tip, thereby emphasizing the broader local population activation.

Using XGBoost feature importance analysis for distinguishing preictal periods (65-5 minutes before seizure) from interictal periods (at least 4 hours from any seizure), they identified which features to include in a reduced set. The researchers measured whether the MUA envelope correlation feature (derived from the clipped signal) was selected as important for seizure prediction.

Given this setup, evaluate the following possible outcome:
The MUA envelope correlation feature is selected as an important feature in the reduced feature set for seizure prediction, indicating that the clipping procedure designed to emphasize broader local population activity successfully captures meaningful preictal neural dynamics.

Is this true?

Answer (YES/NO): YES